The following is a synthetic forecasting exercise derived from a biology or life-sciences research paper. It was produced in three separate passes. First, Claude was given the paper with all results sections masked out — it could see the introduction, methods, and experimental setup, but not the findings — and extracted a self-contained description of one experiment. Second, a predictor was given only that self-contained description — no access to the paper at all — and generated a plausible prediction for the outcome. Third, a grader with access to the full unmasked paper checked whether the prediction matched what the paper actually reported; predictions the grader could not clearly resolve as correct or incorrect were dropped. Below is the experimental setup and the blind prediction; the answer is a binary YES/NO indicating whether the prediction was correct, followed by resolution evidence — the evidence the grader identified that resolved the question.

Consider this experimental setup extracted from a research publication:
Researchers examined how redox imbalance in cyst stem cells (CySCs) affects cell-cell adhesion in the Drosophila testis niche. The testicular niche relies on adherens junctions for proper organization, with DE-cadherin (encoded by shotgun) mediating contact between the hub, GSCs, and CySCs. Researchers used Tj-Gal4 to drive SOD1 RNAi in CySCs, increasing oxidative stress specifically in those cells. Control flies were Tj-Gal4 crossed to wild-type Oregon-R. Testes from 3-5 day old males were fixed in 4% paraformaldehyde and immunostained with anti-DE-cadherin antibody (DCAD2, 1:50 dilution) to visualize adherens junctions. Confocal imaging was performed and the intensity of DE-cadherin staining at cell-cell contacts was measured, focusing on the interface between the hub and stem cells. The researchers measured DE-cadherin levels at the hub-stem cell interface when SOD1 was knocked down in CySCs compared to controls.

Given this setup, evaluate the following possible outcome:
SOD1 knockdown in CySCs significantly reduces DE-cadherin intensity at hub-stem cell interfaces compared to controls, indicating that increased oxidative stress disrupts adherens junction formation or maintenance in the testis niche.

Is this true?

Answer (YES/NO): YES